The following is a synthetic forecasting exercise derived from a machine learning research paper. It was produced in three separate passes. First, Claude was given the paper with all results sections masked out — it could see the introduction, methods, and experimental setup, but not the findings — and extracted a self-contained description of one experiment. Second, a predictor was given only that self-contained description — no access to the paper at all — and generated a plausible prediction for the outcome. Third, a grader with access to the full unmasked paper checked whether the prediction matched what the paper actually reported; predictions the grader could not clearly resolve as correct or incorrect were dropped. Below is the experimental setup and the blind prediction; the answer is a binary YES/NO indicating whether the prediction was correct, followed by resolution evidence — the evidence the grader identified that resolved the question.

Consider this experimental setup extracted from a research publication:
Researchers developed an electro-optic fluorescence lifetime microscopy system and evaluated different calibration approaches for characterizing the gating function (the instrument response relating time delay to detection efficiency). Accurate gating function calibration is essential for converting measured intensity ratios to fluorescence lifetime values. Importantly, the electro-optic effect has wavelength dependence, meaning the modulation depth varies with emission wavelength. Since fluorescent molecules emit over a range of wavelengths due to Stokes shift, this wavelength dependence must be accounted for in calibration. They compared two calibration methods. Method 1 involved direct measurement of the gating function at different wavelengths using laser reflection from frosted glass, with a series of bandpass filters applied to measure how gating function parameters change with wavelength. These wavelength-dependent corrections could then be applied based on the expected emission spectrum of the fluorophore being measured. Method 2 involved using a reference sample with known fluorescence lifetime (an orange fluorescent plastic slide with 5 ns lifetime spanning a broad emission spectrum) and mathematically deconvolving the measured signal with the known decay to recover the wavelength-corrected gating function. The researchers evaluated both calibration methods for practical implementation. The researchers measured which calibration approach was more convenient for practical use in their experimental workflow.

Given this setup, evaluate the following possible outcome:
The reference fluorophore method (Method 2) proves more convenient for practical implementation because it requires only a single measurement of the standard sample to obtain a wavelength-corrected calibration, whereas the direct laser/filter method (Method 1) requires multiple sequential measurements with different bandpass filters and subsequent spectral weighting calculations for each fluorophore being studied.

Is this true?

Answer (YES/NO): YES